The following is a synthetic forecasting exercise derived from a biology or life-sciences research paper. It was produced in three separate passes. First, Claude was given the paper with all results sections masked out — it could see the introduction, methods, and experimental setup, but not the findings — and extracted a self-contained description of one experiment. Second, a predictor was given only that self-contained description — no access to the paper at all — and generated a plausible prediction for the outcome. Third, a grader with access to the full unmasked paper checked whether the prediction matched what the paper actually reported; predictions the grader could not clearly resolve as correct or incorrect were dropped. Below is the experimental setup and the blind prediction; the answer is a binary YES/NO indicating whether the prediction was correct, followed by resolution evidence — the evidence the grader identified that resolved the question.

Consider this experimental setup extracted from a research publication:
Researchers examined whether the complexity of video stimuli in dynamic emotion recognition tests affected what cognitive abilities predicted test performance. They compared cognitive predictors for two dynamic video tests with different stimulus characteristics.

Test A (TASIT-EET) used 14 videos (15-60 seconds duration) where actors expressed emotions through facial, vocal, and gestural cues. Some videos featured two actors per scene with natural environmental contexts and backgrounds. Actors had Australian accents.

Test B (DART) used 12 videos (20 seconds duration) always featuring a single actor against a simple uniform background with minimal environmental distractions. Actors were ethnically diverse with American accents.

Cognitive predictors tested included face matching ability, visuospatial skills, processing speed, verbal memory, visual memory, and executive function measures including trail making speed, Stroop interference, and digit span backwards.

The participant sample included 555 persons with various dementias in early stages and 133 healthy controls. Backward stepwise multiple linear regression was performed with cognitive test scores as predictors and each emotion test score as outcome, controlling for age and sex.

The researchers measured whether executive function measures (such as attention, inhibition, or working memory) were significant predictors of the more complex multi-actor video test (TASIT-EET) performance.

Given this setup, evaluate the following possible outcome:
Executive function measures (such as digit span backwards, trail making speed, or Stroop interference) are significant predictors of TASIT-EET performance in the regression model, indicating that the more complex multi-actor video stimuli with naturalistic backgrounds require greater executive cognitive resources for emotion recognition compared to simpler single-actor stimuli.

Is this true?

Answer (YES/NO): NO